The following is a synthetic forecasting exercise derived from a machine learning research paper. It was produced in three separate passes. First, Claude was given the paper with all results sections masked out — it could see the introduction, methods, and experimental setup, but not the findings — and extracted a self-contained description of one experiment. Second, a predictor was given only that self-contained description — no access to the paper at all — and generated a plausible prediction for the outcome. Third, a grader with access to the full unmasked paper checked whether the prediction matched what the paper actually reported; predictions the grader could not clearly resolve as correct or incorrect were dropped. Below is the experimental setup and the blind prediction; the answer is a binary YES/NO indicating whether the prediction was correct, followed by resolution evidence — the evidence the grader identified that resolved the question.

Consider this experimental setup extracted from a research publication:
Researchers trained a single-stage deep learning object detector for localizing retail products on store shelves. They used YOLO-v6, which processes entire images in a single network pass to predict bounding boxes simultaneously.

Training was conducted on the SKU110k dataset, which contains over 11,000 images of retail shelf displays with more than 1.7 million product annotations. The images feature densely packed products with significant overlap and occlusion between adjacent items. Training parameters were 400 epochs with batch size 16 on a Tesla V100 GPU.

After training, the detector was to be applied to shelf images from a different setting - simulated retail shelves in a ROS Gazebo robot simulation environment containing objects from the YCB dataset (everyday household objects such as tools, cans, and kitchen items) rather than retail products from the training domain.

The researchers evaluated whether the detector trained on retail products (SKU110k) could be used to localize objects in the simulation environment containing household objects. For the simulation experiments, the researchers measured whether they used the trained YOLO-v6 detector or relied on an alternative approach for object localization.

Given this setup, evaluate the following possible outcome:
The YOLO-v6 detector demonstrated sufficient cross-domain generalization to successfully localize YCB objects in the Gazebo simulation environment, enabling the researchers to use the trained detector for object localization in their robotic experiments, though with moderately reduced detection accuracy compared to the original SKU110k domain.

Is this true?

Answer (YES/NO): NO